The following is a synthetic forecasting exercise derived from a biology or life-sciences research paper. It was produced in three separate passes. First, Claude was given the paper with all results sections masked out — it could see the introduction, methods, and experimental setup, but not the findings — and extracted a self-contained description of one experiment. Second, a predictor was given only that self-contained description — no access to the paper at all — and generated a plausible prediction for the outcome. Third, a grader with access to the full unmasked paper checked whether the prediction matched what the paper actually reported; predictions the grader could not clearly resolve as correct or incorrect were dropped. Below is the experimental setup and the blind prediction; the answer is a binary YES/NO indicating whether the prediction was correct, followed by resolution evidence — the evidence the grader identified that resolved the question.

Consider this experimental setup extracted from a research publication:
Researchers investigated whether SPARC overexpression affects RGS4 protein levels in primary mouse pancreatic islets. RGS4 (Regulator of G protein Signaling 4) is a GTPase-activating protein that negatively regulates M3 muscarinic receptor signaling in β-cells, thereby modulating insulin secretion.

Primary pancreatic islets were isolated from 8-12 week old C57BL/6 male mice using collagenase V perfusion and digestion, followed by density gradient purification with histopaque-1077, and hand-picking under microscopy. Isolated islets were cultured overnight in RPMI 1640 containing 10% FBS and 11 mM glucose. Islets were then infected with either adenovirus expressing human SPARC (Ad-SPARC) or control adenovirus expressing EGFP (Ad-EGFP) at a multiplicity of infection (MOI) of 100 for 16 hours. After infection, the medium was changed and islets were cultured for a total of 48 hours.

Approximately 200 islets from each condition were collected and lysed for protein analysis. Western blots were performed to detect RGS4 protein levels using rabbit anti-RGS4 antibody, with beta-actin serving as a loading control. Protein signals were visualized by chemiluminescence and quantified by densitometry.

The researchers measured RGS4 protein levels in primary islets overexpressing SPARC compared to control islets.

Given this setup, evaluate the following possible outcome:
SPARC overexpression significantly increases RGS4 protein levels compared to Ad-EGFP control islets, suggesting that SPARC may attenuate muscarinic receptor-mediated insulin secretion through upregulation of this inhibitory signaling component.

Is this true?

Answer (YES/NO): NO